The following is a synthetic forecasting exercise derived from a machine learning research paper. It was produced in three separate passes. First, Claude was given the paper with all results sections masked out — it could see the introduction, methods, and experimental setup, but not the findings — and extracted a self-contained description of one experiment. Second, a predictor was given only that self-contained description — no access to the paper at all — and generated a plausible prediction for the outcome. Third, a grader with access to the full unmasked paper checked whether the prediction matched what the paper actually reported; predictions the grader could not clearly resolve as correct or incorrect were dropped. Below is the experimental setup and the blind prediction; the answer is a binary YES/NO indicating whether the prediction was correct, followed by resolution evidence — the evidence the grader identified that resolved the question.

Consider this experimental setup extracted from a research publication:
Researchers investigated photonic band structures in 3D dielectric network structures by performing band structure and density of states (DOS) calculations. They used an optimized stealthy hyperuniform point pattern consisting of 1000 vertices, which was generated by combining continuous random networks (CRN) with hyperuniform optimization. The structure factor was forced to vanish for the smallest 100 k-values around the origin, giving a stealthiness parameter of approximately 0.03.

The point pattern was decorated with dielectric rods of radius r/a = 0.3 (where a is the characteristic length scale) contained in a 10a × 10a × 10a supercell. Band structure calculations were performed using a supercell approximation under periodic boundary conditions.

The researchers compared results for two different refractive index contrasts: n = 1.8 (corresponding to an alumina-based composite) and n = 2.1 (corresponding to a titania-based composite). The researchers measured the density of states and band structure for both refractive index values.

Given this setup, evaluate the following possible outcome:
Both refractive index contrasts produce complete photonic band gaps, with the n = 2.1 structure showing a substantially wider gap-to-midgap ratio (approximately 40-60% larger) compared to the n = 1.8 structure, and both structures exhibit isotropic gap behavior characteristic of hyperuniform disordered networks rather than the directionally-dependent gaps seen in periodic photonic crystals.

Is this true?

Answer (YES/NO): NO